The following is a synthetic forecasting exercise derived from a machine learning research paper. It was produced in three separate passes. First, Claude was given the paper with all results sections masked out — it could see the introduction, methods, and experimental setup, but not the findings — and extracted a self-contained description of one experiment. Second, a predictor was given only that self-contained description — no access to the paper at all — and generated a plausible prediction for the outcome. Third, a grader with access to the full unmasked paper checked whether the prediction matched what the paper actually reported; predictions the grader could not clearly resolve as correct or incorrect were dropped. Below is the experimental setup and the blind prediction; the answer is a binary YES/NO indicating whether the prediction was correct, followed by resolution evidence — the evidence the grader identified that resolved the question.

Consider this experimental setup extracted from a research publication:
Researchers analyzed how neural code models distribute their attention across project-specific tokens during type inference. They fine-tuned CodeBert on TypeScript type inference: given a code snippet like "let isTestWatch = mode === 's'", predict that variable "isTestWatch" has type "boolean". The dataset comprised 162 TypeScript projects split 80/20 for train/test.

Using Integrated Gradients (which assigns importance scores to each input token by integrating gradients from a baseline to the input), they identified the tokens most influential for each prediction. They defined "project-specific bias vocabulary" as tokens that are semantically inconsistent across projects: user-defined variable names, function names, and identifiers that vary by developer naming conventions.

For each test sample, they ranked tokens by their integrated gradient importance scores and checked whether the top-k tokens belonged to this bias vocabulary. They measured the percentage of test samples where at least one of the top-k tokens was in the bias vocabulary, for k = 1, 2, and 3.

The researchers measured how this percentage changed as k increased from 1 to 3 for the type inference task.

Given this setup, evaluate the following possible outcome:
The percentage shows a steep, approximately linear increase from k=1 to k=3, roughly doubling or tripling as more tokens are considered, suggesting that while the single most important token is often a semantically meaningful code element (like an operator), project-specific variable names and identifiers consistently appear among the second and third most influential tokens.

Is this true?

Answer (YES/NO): NO